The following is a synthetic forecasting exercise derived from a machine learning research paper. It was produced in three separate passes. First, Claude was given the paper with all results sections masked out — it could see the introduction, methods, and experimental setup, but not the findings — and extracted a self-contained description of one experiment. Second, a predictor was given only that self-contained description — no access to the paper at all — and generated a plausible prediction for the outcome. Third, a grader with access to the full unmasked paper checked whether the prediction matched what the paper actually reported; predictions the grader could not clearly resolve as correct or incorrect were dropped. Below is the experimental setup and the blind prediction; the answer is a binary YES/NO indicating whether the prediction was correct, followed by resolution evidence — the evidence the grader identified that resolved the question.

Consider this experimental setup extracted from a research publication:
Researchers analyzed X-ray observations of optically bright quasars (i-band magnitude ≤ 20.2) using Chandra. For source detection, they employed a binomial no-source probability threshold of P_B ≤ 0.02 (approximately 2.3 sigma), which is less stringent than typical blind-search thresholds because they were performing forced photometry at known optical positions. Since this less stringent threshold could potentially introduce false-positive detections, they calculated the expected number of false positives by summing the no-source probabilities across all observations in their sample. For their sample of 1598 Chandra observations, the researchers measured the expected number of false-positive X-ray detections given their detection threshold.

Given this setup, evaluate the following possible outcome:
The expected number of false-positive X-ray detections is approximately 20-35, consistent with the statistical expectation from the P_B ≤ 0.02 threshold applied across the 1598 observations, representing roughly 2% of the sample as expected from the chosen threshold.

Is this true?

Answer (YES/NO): NO